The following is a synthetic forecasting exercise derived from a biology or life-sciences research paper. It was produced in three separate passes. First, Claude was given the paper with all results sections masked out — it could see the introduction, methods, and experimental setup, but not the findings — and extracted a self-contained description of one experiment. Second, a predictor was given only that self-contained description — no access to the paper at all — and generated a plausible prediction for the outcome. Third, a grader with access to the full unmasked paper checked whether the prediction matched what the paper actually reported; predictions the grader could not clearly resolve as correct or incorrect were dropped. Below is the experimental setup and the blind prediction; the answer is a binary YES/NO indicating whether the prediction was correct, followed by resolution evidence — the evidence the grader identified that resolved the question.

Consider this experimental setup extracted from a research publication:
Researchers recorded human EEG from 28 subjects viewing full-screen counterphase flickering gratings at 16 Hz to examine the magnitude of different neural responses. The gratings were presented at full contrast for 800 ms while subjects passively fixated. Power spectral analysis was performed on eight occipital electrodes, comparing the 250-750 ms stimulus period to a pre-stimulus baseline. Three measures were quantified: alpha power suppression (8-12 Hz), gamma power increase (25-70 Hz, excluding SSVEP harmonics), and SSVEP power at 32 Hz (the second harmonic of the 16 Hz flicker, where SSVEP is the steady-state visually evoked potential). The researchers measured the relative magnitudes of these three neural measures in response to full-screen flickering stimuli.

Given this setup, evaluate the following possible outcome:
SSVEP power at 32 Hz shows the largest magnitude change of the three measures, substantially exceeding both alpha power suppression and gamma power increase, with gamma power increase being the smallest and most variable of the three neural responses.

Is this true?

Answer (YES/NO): YES